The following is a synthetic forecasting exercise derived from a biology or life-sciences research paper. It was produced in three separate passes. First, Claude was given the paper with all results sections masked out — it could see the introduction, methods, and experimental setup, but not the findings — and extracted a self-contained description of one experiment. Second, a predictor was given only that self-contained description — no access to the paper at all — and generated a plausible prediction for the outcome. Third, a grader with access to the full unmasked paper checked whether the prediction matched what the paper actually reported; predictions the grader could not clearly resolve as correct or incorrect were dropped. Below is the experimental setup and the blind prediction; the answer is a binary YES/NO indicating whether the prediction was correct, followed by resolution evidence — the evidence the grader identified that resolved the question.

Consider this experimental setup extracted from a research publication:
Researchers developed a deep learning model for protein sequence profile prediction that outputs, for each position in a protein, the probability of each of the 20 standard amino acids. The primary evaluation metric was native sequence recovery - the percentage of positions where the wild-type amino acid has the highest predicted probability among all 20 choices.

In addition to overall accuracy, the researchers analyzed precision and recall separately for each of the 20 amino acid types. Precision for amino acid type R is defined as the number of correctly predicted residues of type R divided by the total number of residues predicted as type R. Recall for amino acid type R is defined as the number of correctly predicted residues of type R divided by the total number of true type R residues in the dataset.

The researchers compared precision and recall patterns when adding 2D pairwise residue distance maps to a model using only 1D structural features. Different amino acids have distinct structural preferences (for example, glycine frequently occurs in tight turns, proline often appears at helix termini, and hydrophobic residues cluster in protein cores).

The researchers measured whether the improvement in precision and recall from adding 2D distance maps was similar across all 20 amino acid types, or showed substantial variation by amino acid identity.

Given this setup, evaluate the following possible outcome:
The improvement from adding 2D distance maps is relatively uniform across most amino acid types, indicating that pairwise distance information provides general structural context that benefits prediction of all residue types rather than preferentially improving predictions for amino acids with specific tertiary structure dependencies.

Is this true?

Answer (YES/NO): NO